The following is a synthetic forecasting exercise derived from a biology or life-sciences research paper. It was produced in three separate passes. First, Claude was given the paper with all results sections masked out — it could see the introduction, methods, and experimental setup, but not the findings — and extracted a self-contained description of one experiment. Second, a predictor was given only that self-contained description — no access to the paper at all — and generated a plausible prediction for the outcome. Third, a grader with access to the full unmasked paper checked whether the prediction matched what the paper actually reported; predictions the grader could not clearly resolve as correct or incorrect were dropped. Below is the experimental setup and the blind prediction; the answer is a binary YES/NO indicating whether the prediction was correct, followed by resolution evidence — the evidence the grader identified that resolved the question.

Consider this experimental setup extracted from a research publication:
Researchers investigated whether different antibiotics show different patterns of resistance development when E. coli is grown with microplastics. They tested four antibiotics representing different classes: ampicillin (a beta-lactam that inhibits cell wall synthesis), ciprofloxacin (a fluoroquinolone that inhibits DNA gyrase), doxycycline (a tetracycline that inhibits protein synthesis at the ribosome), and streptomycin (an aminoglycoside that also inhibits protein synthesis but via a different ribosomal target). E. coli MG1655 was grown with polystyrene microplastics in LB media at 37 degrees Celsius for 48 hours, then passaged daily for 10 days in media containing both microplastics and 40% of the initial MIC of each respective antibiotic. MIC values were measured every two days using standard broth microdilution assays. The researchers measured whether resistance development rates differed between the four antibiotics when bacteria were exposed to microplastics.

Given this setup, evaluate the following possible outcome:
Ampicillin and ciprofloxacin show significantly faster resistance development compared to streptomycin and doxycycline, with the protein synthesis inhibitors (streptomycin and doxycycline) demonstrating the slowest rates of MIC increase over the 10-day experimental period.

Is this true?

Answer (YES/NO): NO